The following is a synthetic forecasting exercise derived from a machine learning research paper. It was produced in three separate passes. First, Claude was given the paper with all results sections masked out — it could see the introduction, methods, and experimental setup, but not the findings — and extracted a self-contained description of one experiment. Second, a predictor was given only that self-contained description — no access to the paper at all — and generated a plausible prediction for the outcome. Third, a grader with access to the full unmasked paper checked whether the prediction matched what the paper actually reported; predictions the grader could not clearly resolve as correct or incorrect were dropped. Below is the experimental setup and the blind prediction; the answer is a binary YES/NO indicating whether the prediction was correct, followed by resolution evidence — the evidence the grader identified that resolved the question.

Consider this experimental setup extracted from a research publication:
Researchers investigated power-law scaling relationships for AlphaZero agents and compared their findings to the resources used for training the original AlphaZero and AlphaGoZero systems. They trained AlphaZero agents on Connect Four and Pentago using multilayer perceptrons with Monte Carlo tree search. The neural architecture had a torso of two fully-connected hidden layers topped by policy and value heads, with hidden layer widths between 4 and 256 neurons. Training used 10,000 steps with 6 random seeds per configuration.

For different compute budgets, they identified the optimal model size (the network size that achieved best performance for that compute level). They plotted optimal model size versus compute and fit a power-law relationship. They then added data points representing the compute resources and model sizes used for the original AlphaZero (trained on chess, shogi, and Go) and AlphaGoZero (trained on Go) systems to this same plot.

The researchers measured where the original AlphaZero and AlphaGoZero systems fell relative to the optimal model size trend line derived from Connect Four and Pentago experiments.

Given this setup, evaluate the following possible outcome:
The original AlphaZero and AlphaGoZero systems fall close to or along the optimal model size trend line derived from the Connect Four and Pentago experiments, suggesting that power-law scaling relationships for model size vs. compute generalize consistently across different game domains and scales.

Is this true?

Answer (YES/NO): NO